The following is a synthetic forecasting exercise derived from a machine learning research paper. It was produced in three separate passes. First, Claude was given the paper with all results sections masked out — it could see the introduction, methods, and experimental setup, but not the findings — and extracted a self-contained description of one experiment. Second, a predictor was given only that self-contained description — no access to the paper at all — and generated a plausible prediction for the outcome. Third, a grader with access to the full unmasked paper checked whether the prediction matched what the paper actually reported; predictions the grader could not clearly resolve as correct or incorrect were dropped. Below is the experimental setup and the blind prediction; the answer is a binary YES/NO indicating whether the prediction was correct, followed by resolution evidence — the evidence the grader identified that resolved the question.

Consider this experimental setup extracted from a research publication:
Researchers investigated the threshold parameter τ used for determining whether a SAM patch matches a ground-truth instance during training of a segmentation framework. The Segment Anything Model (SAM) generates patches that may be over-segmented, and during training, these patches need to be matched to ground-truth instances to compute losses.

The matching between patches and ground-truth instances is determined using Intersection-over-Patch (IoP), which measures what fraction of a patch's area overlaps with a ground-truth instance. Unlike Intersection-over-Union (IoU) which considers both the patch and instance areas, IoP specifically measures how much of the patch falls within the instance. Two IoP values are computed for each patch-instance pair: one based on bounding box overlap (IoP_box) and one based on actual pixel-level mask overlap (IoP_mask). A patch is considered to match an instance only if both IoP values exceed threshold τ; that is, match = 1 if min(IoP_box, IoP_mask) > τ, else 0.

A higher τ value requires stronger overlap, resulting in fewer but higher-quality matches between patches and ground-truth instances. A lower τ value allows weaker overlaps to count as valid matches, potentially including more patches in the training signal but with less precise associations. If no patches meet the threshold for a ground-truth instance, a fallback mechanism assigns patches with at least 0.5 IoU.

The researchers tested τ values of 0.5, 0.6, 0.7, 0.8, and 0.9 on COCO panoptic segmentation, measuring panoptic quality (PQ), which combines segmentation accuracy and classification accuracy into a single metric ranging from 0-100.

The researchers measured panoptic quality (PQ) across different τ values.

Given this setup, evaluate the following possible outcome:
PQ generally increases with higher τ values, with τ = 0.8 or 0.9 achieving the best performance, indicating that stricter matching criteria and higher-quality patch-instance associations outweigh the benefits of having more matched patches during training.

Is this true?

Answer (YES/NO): NO